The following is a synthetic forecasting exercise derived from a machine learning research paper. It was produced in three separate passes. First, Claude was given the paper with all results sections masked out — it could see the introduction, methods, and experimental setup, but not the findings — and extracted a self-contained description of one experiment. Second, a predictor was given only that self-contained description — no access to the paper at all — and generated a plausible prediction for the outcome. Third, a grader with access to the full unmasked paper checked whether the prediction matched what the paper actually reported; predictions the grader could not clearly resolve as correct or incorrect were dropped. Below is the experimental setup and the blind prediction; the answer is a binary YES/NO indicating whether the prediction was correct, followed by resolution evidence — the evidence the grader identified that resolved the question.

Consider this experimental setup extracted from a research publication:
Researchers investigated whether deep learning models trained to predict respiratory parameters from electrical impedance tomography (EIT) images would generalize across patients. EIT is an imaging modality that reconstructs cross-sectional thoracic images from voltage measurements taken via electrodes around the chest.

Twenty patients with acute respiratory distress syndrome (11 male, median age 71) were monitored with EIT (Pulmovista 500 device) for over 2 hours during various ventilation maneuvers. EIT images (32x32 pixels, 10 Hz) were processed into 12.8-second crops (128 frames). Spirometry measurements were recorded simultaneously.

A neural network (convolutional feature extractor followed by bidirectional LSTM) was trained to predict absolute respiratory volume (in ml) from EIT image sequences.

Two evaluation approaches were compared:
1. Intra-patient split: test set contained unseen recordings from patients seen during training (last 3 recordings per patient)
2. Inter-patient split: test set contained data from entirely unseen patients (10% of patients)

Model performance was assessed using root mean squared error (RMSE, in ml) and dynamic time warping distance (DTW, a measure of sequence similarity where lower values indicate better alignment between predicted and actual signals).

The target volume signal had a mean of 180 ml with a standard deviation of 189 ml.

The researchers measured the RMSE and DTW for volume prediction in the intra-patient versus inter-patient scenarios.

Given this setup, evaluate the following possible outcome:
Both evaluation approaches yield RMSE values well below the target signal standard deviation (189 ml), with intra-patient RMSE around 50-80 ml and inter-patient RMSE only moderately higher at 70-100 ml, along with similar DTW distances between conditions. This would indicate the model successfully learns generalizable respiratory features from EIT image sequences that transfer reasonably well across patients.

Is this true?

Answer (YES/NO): NO